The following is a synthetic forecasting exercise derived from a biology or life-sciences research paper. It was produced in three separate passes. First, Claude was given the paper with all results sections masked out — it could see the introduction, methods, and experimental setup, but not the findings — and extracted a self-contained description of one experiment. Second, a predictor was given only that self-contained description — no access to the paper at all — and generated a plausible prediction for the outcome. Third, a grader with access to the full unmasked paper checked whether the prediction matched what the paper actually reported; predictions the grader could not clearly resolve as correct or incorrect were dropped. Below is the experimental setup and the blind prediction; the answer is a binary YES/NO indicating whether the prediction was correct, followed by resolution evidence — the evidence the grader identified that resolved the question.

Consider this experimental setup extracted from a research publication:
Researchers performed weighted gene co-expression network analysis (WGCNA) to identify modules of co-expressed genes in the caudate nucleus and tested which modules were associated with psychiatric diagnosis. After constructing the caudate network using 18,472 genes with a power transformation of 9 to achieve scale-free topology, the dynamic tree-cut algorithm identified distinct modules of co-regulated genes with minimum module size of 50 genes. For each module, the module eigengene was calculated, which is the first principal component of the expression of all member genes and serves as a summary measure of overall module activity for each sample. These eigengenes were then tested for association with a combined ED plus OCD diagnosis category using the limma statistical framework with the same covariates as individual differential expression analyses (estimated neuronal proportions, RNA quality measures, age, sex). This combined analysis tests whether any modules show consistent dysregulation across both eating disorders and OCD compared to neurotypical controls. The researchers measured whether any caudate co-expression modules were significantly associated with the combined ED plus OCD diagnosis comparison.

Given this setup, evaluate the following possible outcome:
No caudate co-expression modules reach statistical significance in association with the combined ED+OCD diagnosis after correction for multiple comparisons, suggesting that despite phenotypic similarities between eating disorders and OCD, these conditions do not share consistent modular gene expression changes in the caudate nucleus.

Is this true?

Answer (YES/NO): NO